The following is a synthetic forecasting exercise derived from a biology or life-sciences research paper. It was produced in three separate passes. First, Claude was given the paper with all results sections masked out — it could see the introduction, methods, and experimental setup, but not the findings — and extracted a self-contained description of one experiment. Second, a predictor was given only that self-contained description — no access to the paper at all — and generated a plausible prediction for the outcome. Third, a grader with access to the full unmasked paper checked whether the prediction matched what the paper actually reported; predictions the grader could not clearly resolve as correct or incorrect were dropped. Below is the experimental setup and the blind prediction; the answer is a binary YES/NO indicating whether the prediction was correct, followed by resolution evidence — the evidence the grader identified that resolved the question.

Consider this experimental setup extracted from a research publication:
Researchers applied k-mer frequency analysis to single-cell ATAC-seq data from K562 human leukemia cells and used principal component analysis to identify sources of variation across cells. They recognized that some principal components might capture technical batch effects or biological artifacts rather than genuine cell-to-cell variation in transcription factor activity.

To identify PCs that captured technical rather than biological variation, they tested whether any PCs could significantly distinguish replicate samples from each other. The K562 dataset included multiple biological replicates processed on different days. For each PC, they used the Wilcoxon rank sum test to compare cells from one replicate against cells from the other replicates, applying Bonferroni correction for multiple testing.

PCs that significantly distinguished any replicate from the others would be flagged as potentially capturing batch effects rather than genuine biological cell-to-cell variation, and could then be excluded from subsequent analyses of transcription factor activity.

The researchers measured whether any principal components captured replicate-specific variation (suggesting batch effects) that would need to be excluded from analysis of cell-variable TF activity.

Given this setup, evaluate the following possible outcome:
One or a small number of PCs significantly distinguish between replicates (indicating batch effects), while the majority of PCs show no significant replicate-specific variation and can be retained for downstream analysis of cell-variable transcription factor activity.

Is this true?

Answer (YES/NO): NO